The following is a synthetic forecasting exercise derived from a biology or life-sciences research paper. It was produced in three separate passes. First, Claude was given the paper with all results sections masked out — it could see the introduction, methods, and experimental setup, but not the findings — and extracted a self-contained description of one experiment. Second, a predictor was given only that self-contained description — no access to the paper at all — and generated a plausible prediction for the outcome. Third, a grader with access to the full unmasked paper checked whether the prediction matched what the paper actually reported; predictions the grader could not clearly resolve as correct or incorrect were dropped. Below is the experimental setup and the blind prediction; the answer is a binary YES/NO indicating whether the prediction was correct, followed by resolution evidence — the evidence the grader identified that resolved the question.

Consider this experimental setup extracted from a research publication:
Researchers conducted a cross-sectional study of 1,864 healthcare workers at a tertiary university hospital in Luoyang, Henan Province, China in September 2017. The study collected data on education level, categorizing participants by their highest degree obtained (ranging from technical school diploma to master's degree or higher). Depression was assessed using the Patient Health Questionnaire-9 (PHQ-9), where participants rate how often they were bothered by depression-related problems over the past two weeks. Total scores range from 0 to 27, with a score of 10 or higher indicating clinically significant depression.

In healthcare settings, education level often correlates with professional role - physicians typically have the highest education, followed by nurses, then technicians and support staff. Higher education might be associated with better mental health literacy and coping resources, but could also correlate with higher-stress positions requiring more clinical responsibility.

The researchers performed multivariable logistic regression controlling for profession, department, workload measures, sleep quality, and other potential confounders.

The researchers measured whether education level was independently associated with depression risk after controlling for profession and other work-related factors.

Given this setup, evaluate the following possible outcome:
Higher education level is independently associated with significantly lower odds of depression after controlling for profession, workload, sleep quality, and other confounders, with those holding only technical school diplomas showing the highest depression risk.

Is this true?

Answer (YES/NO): NO